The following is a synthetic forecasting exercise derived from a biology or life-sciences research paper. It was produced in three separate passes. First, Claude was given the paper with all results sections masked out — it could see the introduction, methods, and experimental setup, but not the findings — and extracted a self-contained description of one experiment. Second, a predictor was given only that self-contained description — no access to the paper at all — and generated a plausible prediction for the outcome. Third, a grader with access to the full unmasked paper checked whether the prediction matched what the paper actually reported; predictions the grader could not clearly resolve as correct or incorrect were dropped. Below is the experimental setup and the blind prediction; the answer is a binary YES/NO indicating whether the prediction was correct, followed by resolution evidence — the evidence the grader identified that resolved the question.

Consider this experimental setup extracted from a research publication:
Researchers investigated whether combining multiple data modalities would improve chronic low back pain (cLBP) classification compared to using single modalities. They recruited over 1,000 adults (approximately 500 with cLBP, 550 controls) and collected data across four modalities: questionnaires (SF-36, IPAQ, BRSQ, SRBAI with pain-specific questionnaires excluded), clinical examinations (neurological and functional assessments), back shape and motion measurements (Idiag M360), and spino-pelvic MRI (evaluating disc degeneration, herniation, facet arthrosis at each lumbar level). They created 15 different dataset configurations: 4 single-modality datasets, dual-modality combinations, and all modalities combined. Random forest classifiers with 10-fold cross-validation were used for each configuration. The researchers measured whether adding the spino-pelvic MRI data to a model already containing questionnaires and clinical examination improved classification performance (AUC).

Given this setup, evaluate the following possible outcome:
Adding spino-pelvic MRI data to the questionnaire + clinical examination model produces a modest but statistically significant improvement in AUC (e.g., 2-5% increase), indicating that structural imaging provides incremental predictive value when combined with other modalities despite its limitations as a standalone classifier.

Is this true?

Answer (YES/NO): NO